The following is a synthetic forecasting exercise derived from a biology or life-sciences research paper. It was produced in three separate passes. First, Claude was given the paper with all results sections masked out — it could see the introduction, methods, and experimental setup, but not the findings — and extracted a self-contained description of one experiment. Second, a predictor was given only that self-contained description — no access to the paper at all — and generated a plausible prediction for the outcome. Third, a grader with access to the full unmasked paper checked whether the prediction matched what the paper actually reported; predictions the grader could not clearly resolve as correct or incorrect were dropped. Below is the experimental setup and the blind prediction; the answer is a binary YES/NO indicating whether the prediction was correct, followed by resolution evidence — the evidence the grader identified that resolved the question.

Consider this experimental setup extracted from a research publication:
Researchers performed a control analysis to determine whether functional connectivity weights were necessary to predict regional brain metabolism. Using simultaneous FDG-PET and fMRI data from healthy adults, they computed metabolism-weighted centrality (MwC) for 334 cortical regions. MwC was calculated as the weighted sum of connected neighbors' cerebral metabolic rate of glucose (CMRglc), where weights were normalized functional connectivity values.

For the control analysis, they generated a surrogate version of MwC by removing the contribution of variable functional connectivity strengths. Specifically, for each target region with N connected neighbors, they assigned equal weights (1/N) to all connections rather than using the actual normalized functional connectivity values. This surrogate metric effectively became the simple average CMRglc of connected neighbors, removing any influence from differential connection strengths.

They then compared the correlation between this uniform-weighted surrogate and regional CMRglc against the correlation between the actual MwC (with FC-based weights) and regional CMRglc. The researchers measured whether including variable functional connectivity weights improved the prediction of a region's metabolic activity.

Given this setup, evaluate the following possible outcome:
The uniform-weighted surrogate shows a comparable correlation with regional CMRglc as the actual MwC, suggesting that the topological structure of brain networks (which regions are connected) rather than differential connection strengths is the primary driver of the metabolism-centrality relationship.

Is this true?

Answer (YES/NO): NO